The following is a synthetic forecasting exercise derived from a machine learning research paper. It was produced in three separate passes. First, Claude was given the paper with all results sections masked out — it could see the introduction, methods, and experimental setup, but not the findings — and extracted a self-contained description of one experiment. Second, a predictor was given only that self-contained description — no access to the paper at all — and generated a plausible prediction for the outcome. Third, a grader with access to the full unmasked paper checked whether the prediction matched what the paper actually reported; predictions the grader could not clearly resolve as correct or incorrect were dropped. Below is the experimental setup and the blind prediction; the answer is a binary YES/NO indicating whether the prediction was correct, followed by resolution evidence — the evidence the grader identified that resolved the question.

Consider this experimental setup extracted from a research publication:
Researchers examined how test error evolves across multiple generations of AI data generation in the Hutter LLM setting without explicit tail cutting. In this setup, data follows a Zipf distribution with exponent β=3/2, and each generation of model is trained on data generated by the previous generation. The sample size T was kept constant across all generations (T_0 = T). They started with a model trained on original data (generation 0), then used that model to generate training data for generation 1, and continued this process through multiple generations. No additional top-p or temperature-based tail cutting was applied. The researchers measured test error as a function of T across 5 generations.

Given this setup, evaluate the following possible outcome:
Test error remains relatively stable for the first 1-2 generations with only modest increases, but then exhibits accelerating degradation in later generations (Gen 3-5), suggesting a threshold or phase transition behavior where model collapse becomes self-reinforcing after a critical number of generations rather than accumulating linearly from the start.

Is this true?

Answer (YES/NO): NO